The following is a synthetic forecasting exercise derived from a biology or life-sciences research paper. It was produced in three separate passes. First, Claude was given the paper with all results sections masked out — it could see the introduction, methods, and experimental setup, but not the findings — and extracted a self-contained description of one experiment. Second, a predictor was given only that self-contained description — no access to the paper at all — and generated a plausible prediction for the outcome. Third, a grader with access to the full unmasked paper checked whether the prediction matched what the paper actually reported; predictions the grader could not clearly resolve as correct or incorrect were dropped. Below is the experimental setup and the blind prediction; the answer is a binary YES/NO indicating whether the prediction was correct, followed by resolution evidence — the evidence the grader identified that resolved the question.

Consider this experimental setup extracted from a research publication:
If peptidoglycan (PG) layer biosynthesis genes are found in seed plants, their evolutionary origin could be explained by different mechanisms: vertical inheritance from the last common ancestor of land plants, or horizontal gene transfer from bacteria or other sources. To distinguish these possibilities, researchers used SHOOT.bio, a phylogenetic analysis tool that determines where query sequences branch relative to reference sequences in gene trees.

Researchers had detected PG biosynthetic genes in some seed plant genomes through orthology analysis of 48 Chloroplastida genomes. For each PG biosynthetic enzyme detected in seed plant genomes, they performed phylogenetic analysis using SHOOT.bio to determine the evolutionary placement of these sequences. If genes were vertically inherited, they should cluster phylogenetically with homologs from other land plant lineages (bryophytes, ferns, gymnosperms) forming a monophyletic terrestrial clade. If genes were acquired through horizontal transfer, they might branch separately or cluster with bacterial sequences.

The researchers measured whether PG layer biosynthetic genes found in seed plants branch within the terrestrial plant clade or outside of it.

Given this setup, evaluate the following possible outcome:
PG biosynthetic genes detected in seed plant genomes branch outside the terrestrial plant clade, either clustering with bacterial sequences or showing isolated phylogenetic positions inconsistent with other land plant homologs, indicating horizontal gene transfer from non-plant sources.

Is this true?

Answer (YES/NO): NO